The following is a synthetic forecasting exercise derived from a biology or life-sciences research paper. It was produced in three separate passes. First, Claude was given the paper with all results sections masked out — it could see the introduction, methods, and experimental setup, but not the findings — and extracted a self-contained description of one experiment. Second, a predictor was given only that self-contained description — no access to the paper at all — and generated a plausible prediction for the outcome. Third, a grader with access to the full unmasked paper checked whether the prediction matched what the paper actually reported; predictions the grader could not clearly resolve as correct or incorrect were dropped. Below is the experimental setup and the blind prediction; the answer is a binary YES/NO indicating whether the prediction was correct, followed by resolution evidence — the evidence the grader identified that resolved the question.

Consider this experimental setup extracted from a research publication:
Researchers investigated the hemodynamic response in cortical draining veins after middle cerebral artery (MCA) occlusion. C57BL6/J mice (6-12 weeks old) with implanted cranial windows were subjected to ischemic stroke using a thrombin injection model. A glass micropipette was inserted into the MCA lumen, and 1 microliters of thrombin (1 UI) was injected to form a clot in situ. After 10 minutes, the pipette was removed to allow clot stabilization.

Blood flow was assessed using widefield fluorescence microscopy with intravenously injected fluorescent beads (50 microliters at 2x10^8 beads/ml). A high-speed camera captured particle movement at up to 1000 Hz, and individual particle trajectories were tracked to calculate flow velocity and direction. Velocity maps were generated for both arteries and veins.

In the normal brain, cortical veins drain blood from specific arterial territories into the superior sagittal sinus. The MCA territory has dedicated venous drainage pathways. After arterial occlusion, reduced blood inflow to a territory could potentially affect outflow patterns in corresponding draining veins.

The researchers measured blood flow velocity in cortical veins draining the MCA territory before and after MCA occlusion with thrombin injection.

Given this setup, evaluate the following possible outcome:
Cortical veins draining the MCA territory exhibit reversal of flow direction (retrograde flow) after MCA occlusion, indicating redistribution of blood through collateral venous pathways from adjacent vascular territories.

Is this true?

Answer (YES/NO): NO